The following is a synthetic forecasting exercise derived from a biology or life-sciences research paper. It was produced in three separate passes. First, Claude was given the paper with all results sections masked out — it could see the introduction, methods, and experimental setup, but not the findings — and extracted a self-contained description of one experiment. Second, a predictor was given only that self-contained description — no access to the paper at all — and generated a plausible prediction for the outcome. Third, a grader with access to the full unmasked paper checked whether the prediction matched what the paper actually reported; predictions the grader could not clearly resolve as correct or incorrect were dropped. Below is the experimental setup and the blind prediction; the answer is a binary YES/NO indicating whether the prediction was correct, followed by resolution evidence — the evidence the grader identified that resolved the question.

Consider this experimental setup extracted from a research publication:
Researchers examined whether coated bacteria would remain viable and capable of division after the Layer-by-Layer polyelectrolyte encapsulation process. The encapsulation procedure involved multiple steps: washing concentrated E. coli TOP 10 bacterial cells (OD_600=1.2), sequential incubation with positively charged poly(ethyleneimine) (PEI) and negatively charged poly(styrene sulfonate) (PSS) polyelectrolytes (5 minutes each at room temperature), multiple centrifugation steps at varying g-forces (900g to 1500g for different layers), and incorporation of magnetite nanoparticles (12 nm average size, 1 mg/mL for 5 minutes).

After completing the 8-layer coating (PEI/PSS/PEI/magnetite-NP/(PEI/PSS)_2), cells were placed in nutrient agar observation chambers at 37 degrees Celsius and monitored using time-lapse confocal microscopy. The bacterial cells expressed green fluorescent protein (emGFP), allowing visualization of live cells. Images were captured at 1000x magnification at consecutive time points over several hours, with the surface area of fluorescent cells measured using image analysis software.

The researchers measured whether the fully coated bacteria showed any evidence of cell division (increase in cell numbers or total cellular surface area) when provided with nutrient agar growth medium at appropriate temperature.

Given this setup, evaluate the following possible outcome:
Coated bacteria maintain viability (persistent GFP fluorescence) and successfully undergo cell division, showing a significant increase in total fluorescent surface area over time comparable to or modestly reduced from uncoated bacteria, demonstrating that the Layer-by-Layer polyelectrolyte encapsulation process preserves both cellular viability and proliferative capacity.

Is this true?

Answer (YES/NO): YES